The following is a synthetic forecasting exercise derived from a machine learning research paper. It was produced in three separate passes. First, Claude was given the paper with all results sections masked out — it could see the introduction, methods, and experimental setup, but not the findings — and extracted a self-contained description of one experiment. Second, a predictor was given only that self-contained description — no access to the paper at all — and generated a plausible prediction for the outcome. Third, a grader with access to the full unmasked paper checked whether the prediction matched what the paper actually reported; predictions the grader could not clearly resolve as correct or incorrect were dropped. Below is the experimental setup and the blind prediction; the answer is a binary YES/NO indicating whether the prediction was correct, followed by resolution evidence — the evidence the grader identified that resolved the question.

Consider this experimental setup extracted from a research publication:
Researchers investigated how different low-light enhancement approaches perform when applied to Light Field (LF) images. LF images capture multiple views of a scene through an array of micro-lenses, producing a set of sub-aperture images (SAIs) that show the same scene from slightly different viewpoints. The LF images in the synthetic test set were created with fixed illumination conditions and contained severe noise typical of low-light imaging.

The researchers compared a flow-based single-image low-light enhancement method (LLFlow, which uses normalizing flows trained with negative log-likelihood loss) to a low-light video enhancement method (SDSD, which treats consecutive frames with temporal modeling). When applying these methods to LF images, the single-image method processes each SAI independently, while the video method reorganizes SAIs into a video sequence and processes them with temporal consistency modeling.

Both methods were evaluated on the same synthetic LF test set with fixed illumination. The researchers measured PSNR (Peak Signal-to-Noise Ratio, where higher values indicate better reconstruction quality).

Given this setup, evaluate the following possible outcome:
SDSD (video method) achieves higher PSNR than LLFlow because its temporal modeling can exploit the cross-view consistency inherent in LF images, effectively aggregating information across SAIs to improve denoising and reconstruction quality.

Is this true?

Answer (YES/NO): NO